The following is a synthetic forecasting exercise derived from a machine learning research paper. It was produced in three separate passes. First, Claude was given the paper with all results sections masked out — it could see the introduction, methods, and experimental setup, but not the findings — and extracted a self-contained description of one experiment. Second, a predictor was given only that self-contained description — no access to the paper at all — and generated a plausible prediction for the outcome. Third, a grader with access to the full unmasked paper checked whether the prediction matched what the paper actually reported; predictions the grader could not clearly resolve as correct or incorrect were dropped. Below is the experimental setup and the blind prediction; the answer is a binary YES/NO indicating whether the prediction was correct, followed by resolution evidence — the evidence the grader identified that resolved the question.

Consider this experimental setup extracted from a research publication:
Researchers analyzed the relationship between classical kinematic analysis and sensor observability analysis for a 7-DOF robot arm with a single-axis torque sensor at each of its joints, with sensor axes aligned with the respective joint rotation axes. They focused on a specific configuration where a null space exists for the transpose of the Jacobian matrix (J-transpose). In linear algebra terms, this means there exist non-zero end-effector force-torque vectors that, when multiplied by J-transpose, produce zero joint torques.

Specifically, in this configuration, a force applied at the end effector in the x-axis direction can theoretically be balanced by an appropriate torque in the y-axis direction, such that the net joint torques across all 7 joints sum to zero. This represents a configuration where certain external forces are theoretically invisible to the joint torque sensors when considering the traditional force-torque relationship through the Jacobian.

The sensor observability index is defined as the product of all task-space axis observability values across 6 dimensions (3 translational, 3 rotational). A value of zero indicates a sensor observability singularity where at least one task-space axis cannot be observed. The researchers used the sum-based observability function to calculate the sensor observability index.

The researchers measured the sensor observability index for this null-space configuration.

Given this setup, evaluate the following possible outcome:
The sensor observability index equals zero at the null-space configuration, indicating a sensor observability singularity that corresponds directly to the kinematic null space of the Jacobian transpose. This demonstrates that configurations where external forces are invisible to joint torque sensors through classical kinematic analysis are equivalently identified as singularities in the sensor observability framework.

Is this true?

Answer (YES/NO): NO